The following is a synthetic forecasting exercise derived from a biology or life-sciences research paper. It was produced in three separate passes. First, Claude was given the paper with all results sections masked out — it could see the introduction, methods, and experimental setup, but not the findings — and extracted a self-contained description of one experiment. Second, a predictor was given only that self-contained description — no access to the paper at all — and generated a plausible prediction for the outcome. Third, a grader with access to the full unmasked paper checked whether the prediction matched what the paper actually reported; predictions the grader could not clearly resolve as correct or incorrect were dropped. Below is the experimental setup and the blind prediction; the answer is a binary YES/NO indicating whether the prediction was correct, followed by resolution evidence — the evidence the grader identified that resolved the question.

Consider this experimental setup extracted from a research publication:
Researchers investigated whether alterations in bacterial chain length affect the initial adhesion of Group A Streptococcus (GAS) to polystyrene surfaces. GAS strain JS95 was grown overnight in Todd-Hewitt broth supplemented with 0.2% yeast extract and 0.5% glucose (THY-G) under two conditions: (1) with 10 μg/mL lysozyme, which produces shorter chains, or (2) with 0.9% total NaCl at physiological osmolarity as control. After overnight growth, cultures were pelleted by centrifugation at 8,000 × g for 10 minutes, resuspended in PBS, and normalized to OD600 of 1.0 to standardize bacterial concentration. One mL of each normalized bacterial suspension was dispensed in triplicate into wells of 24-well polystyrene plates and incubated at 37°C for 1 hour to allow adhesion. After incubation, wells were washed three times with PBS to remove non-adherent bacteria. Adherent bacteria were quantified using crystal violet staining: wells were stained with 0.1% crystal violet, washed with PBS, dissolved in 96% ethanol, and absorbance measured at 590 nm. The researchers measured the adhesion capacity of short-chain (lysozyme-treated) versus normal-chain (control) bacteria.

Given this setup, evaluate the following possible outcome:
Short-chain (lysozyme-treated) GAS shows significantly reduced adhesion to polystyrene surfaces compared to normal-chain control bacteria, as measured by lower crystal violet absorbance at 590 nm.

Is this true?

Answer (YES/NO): NO